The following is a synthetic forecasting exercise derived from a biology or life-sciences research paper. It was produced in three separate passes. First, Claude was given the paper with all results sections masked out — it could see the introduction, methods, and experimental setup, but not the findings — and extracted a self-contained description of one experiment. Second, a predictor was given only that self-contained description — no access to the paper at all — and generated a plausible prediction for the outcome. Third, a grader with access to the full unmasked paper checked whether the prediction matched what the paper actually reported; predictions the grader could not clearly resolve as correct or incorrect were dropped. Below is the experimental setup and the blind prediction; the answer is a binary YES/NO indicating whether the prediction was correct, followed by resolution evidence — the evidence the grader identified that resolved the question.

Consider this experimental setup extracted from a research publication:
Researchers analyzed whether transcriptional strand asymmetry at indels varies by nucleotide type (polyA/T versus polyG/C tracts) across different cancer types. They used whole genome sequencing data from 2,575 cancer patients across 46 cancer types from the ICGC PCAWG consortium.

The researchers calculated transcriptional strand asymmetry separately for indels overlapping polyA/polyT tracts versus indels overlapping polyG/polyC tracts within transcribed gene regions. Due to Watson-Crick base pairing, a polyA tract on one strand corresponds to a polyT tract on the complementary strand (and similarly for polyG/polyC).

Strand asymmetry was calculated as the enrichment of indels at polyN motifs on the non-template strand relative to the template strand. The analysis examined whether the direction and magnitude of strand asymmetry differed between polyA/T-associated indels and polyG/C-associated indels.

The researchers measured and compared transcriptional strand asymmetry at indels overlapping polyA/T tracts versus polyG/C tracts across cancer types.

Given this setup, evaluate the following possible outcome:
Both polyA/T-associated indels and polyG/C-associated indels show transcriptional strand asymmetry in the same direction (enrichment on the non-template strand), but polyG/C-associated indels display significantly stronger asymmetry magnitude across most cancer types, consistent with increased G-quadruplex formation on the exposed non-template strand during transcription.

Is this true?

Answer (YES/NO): NO